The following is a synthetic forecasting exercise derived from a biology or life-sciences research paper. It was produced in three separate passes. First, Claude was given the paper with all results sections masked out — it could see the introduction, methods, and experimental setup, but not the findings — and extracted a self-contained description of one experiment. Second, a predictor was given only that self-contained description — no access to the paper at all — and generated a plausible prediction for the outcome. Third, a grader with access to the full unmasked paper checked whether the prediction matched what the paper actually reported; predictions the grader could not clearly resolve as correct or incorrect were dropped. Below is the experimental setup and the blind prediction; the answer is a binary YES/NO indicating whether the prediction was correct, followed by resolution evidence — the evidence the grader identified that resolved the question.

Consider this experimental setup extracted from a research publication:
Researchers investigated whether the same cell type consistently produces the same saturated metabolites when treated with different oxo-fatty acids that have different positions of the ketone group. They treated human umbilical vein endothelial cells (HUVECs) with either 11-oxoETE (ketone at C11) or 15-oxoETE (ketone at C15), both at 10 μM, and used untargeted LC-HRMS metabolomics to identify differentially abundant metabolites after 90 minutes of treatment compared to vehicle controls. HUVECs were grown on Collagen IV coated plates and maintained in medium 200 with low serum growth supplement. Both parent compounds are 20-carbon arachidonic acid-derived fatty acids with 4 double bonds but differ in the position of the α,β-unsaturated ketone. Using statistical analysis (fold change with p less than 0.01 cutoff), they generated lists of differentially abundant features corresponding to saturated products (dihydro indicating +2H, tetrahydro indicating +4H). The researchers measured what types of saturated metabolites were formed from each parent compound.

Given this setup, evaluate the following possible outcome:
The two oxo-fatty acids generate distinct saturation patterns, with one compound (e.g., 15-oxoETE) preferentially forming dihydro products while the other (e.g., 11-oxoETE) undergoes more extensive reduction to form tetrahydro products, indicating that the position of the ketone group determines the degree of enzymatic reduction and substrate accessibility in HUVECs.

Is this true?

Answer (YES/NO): YES